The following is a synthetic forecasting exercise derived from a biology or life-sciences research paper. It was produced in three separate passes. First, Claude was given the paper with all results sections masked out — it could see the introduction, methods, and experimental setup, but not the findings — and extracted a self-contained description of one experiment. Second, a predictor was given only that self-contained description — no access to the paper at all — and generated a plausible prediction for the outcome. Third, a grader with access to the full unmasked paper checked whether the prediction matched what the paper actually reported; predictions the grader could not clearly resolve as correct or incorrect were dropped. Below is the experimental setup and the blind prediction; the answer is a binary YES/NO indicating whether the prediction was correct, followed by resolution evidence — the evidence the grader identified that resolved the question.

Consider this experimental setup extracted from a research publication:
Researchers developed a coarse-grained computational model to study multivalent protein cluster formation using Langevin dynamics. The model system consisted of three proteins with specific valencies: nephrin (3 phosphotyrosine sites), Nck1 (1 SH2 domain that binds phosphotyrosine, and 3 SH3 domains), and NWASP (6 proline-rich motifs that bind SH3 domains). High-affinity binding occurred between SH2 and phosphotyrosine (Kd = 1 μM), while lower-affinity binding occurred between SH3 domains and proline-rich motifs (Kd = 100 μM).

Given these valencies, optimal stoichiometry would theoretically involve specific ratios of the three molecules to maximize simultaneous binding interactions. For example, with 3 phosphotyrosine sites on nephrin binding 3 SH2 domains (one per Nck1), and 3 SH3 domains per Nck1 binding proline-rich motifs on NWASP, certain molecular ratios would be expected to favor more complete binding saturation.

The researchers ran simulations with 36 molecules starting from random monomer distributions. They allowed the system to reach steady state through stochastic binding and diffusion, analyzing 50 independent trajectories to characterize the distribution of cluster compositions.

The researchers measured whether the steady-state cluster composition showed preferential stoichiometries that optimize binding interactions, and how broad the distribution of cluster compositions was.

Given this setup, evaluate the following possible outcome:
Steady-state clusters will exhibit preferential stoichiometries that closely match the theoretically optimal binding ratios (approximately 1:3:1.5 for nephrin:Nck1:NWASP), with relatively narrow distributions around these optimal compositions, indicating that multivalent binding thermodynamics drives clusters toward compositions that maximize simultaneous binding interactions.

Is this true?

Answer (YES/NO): NO